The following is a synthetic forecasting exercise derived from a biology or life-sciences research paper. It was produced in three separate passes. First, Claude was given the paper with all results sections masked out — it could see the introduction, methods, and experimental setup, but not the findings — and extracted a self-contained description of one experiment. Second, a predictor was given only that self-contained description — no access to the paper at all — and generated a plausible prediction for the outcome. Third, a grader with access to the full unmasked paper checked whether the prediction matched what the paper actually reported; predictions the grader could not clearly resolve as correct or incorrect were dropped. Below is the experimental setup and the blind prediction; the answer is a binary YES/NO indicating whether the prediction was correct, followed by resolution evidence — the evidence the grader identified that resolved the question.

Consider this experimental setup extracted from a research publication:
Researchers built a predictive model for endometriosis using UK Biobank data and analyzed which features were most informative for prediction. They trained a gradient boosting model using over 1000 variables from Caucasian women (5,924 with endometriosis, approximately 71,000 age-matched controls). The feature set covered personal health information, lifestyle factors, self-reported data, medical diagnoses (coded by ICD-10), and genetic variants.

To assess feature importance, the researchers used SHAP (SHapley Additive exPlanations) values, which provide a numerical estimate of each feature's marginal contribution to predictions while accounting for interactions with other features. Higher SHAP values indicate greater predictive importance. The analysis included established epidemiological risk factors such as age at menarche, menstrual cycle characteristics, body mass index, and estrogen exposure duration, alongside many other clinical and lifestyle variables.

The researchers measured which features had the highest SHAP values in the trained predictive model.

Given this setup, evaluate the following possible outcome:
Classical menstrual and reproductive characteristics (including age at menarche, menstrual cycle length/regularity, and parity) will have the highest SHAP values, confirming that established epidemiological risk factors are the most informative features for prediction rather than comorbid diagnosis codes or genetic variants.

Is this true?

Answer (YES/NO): NO